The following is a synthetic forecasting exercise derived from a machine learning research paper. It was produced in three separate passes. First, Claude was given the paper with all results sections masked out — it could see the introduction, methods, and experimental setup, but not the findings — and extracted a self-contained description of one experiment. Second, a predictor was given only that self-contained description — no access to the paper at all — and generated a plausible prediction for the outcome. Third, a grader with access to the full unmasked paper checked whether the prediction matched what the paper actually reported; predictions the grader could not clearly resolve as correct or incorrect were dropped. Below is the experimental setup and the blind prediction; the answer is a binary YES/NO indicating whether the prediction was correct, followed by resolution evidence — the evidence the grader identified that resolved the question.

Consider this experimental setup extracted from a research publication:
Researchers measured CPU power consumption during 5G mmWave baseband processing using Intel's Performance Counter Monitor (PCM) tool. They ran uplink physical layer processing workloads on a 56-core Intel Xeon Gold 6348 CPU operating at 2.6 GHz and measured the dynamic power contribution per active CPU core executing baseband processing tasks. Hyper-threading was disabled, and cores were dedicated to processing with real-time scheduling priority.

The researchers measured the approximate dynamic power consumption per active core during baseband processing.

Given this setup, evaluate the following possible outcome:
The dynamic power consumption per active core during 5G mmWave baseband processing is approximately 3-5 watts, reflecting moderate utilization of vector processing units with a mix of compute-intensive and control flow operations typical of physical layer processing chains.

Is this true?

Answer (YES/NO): NO